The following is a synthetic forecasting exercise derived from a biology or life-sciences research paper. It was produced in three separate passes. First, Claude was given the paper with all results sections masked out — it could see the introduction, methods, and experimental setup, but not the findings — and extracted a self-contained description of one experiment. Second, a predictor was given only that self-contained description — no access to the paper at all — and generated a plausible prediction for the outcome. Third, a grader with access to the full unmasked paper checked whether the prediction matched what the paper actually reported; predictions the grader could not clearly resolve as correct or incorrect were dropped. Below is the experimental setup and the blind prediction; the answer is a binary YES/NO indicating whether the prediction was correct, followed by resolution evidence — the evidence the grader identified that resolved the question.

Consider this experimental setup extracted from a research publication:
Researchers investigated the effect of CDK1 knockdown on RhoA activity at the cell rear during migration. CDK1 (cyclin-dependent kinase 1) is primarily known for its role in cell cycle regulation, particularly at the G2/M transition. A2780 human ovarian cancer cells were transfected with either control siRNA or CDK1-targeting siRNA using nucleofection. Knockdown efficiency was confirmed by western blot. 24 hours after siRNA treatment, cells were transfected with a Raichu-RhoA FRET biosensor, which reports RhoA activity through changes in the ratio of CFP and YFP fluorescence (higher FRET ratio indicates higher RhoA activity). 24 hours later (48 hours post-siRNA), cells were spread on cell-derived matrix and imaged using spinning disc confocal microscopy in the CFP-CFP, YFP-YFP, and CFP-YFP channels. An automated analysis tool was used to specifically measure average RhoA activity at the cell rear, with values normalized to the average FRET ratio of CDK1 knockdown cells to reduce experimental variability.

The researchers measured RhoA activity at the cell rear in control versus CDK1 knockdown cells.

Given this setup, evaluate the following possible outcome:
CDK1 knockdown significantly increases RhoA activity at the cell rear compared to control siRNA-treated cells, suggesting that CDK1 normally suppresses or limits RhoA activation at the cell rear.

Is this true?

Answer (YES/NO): NO